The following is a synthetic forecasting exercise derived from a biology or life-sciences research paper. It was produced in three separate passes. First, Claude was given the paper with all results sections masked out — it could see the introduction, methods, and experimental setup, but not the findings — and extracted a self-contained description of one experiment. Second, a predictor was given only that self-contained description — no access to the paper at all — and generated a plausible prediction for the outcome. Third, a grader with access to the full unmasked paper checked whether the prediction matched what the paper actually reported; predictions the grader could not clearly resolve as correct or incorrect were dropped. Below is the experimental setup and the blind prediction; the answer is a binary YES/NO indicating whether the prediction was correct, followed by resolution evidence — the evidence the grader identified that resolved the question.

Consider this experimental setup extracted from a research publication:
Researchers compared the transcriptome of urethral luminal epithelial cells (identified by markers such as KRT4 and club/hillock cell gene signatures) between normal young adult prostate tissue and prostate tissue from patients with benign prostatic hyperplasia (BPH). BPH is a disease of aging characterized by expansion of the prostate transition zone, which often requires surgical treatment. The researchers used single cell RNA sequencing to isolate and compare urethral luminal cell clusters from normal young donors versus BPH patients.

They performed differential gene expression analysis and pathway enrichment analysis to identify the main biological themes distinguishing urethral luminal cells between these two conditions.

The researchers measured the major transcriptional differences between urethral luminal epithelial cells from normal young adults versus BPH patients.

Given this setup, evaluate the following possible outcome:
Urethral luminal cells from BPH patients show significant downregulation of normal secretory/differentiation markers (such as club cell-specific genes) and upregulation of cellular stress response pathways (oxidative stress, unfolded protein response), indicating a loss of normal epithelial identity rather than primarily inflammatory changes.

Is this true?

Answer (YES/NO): NO